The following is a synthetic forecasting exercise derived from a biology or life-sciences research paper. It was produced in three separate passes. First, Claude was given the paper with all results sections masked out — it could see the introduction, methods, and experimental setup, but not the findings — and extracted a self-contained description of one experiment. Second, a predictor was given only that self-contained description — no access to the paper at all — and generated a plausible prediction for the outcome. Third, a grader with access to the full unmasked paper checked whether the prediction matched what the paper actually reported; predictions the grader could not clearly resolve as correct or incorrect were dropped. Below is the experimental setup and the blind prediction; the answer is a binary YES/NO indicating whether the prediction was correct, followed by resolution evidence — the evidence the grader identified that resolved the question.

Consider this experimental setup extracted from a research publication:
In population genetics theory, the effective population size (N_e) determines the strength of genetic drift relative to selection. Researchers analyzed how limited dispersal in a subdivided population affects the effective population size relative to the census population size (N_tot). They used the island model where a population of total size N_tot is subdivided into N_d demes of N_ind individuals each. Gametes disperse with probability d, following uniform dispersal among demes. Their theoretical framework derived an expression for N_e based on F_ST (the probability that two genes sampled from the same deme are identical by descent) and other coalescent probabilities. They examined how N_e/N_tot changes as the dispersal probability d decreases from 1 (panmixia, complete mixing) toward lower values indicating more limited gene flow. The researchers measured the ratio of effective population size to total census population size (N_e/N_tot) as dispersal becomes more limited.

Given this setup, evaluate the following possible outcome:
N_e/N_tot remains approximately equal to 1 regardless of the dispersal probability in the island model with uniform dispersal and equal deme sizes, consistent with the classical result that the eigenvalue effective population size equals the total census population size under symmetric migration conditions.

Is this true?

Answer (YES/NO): NO